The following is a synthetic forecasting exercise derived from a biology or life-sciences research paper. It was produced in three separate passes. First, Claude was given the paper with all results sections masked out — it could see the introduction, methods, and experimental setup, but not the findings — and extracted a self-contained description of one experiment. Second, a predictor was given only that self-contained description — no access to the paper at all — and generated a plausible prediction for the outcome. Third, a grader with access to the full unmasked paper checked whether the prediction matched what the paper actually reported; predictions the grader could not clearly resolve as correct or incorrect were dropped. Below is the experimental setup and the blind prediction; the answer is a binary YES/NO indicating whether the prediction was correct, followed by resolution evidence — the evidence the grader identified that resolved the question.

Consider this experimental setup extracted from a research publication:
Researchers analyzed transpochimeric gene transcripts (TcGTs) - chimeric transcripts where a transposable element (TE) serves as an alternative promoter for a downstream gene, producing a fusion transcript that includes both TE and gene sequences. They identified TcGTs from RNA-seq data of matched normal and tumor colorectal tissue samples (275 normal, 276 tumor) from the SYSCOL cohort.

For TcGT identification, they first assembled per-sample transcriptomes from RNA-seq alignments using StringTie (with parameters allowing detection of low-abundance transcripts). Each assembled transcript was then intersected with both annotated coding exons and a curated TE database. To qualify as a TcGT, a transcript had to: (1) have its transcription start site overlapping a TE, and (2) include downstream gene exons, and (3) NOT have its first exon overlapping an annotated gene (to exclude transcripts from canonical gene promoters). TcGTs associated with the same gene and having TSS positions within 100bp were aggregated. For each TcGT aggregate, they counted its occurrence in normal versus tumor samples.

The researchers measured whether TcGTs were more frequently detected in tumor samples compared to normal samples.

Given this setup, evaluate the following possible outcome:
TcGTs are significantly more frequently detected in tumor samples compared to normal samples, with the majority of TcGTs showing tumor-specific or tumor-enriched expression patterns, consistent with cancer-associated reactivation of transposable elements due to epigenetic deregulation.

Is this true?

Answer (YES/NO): NO